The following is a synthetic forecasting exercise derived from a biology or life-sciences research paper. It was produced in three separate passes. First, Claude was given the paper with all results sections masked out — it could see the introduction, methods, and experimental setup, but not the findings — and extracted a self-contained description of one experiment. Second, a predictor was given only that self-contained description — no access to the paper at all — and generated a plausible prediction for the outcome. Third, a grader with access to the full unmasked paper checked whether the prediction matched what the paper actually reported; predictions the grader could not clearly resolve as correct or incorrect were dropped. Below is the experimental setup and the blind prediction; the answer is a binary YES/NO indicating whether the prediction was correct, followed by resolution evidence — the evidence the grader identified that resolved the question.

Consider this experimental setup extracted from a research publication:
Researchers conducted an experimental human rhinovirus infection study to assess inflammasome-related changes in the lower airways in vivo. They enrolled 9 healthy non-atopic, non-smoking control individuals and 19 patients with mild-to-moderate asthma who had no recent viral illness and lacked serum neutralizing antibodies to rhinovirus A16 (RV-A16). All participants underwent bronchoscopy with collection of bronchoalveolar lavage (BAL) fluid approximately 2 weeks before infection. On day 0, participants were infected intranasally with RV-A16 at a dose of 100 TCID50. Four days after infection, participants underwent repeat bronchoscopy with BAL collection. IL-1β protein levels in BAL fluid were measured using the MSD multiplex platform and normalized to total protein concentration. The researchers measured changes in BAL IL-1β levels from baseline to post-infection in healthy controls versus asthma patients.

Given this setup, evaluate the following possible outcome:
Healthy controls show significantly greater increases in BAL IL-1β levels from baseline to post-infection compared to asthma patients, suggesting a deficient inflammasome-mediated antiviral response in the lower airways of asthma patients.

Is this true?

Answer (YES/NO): NO